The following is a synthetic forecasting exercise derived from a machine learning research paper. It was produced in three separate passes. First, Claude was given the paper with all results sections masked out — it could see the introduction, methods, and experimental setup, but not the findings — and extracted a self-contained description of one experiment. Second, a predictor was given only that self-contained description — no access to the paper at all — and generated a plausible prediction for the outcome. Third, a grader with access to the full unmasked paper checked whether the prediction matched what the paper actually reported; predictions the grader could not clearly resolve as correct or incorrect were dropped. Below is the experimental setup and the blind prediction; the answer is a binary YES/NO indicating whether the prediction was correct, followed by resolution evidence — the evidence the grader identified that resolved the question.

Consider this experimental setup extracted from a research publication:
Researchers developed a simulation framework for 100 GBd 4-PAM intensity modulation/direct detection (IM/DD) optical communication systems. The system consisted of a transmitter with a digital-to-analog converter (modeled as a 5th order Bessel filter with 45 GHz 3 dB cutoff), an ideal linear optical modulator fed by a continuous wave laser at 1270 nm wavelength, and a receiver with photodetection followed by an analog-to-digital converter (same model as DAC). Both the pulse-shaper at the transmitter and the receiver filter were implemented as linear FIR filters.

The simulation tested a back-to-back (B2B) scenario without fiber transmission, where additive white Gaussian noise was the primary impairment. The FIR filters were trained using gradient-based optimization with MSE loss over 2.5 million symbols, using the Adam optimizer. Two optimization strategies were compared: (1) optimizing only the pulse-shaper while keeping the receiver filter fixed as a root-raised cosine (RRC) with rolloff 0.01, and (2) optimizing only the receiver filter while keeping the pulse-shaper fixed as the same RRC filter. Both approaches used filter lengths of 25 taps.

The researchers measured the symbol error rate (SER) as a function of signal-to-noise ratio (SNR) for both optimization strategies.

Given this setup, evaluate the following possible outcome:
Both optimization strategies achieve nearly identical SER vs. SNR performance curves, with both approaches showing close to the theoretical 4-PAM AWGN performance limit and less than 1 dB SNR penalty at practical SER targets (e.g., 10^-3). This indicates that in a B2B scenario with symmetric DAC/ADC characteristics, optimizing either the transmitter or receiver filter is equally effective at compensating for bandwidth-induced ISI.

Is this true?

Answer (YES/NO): NO